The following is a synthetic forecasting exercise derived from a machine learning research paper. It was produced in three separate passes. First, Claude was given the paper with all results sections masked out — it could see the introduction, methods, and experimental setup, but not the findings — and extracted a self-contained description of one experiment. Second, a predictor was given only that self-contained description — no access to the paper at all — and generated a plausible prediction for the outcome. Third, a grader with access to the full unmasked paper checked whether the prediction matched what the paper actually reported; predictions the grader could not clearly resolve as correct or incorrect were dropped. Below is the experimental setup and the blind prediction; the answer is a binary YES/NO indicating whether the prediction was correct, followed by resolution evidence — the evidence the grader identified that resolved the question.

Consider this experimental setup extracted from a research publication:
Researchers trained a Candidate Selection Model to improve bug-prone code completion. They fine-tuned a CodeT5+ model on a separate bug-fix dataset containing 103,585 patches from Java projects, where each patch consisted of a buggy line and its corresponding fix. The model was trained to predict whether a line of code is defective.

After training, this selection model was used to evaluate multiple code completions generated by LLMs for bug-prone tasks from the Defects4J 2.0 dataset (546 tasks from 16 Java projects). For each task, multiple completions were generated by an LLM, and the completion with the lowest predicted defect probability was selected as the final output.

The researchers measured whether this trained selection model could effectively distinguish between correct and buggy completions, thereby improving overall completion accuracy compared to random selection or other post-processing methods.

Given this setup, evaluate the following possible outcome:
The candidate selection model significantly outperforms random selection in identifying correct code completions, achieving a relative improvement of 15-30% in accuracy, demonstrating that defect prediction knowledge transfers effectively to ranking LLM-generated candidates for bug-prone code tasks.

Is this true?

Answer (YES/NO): NO